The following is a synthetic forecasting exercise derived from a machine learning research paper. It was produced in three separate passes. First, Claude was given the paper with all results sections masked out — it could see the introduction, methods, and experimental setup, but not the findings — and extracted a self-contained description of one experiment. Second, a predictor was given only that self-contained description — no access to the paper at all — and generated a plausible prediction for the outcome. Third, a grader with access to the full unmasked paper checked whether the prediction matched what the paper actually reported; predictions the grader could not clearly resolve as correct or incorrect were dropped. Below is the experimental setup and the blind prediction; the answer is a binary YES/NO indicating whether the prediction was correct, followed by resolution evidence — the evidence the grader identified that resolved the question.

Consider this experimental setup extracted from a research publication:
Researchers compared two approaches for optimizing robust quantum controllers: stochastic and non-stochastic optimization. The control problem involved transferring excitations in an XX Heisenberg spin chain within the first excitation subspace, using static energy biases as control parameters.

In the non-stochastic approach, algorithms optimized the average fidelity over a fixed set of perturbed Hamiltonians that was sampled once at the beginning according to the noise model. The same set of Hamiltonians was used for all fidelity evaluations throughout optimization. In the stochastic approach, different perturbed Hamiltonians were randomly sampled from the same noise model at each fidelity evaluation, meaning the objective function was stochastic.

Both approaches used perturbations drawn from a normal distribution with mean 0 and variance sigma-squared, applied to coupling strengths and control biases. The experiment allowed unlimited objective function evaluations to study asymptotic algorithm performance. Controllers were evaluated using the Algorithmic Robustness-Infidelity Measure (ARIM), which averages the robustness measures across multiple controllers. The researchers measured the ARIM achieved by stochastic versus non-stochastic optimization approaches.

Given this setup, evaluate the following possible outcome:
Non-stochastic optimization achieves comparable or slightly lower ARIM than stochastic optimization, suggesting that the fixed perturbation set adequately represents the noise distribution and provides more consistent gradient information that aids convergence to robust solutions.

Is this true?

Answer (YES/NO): YES